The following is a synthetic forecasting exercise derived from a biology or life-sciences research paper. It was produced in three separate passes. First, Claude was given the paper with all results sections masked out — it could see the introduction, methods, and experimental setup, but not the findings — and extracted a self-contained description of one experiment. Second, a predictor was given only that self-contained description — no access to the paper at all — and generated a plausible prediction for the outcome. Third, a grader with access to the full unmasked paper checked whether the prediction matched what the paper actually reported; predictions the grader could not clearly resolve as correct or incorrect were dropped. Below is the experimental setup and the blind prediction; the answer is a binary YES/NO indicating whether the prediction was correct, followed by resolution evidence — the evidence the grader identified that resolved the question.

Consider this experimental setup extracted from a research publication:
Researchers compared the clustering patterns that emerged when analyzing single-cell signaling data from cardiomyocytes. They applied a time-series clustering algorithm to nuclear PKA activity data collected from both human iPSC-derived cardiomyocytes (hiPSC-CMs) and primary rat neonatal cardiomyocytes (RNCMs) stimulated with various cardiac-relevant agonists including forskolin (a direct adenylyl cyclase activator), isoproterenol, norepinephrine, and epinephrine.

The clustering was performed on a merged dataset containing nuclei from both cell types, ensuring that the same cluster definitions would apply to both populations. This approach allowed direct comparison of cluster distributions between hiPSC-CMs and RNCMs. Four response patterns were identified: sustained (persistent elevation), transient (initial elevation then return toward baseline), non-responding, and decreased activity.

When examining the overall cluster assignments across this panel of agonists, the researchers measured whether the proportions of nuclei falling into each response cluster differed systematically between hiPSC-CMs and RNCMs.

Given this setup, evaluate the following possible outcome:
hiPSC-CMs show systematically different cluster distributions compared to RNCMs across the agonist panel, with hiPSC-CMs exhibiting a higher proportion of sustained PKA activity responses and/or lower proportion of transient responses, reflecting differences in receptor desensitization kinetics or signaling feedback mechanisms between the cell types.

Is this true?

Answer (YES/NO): NO